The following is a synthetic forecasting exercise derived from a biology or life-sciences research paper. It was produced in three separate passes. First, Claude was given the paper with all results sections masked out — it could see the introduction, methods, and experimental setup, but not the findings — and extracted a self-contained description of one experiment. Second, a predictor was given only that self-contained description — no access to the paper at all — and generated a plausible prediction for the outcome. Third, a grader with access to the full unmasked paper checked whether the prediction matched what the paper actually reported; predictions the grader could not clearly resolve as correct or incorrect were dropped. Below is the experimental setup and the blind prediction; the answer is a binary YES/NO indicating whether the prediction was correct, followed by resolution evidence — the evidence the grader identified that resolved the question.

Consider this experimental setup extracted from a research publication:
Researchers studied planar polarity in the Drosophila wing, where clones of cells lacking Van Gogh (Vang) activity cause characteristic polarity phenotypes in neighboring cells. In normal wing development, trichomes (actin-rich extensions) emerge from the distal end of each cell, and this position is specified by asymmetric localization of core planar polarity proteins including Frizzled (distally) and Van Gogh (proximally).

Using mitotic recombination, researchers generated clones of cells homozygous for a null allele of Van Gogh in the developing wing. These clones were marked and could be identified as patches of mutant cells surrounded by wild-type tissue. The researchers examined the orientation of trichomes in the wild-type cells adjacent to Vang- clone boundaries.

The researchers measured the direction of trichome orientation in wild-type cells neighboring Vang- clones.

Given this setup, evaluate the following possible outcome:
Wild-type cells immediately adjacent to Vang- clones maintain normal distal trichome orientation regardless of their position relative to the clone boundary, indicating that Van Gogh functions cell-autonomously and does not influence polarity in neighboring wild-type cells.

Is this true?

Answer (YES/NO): NO